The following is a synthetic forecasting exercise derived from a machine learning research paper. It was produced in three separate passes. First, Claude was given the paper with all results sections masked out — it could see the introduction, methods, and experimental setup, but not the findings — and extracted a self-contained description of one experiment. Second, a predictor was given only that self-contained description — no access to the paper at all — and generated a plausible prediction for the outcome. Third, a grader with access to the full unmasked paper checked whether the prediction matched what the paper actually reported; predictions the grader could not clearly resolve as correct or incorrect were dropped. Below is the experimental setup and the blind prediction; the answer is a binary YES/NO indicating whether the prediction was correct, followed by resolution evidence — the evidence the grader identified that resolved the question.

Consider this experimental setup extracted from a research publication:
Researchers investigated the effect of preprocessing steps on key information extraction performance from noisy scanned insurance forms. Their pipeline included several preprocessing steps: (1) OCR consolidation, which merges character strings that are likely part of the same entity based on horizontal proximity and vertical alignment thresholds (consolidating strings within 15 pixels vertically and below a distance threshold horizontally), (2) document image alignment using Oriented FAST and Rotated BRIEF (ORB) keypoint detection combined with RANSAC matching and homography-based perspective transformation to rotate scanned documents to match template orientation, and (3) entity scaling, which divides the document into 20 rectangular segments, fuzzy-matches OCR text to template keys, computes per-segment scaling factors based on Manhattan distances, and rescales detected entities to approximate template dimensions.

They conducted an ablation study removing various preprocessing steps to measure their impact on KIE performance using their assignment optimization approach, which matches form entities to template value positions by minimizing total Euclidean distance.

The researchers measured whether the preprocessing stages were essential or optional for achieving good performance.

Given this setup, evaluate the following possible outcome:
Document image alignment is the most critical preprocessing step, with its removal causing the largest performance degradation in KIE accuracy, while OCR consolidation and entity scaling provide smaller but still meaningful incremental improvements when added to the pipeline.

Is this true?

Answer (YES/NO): NO